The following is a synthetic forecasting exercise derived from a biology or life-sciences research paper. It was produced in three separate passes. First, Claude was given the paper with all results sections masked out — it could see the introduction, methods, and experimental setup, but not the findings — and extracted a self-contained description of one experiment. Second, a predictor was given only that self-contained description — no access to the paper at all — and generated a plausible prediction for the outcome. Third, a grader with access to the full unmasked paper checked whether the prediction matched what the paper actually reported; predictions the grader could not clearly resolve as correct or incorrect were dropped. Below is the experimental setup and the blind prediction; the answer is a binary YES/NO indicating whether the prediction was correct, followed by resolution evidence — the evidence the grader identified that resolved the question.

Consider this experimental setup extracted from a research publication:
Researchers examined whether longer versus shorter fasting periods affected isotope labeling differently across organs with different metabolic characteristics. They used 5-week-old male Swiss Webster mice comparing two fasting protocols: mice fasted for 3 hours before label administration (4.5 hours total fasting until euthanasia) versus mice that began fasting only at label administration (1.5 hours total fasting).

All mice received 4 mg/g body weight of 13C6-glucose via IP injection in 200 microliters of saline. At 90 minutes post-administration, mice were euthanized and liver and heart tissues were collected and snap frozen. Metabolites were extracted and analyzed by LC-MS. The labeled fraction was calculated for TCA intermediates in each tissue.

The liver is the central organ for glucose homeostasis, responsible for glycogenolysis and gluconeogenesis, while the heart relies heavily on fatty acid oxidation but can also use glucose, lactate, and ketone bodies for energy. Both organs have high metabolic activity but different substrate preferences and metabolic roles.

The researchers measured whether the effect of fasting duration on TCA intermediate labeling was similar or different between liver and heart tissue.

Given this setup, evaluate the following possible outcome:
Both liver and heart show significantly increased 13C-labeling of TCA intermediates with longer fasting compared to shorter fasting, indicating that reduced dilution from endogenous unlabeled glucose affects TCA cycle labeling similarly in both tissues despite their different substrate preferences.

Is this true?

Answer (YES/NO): NO